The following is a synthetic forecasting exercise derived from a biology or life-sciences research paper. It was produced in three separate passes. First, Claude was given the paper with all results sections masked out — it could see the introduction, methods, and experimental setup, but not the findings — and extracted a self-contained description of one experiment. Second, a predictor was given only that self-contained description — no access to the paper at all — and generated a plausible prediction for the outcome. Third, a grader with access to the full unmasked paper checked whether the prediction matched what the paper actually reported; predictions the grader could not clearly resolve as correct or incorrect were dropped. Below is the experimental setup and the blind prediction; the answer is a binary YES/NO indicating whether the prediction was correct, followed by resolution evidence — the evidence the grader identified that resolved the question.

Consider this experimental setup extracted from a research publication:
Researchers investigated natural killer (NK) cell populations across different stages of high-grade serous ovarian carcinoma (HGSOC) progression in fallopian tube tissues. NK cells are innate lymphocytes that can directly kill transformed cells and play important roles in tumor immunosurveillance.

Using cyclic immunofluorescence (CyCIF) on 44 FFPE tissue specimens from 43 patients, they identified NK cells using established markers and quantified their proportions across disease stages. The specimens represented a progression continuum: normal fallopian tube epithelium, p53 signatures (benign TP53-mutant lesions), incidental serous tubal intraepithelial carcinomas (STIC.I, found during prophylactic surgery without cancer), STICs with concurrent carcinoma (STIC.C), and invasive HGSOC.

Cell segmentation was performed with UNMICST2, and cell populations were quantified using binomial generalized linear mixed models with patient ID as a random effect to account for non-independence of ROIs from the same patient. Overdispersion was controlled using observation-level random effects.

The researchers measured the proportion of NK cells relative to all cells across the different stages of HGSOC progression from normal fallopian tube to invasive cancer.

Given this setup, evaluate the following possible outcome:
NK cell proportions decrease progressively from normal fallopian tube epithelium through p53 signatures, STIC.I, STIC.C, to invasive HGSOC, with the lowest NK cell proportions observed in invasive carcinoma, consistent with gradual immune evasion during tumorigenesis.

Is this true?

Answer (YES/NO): NO